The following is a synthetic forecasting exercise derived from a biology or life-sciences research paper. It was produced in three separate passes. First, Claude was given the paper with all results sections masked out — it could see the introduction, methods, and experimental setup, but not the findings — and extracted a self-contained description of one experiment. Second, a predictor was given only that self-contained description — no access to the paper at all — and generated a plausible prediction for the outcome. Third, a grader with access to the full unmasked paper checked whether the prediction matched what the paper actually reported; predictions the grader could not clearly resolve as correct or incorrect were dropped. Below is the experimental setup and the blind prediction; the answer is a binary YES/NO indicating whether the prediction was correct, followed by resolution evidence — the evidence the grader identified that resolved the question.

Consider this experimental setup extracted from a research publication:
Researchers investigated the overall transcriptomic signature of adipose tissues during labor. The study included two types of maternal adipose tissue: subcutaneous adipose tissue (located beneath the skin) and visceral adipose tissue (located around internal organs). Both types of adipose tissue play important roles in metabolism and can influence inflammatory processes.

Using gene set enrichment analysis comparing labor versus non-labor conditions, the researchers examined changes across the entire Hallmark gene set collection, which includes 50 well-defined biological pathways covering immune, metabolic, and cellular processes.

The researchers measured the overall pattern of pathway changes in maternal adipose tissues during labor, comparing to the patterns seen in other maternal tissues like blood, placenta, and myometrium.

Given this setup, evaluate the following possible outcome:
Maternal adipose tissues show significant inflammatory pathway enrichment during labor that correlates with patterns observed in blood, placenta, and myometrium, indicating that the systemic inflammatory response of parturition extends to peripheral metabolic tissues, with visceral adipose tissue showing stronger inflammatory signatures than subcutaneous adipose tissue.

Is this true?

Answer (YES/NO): NO